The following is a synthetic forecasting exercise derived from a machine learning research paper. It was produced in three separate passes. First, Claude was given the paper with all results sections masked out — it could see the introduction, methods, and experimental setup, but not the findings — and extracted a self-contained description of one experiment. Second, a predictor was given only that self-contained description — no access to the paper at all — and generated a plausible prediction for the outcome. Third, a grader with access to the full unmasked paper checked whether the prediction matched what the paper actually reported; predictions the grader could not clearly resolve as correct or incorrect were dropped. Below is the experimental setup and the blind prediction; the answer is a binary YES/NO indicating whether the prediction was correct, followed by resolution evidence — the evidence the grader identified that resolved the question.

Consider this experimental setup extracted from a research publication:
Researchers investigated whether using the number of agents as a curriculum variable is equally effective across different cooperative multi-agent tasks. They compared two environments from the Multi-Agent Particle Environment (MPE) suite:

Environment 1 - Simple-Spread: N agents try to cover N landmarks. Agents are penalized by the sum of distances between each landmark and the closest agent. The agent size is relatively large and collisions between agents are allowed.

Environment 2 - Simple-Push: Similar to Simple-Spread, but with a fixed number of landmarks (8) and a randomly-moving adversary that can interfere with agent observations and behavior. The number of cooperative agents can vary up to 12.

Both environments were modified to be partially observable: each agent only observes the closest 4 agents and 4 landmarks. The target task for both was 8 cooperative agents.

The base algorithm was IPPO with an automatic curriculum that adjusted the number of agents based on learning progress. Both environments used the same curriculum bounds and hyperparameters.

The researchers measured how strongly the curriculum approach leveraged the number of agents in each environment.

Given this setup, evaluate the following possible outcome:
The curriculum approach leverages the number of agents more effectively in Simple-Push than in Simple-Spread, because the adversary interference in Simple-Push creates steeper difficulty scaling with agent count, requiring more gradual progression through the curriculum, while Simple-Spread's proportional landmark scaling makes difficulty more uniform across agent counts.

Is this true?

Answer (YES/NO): NO